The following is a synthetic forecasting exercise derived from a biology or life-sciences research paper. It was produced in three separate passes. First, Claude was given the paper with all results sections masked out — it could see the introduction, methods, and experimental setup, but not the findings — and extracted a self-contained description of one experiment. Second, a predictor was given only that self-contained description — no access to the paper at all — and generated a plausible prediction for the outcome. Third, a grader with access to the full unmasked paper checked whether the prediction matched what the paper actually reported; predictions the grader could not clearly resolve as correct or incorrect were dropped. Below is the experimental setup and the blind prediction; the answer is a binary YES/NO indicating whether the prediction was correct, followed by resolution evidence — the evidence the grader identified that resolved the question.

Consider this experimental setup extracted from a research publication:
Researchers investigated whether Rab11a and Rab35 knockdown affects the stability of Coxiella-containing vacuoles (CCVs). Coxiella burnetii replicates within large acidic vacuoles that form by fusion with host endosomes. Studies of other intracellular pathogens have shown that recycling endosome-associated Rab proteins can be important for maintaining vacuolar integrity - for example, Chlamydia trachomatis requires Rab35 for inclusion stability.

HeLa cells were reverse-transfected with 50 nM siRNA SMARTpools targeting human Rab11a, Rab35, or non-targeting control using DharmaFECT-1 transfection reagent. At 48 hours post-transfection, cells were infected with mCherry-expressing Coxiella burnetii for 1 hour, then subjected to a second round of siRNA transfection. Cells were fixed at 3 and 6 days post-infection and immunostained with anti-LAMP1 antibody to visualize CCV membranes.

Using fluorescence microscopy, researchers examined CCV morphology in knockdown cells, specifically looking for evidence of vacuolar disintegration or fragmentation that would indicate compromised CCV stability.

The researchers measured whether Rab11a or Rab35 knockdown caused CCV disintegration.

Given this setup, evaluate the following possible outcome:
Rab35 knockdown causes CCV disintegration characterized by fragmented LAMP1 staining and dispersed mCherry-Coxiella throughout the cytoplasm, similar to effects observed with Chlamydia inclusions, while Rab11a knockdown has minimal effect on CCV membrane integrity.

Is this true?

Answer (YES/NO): NO